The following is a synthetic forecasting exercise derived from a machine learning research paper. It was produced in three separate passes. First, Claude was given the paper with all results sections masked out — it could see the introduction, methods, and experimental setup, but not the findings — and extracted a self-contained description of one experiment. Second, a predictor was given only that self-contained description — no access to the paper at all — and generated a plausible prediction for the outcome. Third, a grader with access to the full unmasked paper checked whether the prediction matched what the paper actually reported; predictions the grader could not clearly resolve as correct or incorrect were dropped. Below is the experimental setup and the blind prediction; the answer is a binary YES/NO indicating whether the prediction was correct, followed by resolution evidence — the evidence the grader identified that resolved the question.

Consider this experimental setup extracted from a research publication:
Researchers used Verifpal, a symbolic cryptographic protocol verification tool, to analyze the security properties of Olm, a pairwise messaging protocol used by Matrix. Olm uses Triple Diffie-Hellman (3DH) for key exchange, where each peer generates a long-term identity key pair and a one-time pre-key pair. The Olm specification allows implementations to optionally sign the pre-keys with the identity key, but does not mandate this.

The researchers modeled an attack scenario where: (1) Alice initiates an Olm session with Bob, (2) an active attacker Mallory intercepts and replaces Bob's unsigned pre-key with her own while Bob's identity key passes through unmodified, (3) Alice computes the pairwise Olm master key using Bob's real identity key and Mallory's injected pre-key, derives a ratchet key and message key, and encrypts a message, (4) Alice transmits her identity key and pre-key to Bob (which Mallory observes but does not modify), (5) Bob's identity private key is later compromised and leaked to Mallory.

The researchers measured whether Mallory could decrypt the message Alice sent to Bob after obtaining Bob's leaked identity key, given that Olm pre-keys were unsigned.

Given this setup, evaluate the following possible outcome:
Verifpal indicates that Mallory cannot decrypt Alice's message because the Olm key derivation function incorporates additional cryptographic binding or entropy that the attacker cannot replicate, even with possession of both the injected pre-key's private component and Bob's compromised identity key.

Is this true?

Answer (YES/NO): NO